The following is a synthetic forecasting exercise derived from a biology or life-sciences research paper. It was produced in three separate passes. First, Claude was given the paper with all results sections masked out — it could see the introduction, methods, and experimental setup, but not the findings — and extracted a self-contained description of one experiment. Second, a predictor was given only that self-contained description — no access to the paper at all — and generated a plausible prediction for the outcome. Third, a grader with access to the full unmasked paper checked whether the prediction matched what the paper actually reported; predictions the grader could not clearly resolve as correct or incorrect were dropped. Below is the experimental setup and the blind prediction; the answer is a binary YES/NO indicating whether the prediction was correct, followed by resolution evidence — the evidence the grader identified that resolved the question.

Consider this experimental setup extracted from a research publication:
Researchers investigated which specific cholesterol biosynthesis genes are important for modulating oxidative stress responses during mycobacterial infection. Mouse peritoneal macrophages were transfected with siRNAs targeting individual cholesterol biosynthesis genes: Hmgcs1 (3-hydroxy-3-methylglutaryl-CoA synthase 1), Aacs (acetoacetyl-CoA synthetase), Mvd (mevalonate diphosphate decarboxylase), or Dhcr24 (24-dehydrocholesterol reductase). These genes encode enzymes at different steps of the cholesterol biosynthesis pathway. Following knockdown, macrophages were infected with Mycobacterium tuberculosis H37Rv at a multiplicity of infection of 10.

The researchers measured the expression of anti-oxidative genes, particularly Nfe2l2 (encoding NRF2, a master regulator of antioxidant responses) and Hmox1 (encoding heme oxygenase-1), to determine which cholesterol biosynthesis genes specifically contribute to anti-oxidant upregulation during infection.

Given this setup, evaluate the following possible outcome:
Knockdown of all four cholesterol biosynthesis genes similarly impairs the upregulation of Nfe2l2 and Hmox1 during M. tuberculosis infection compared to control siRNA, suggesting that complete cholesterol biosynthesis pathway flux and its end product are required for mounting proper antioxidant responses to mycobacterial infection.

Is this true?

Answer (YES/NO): NO